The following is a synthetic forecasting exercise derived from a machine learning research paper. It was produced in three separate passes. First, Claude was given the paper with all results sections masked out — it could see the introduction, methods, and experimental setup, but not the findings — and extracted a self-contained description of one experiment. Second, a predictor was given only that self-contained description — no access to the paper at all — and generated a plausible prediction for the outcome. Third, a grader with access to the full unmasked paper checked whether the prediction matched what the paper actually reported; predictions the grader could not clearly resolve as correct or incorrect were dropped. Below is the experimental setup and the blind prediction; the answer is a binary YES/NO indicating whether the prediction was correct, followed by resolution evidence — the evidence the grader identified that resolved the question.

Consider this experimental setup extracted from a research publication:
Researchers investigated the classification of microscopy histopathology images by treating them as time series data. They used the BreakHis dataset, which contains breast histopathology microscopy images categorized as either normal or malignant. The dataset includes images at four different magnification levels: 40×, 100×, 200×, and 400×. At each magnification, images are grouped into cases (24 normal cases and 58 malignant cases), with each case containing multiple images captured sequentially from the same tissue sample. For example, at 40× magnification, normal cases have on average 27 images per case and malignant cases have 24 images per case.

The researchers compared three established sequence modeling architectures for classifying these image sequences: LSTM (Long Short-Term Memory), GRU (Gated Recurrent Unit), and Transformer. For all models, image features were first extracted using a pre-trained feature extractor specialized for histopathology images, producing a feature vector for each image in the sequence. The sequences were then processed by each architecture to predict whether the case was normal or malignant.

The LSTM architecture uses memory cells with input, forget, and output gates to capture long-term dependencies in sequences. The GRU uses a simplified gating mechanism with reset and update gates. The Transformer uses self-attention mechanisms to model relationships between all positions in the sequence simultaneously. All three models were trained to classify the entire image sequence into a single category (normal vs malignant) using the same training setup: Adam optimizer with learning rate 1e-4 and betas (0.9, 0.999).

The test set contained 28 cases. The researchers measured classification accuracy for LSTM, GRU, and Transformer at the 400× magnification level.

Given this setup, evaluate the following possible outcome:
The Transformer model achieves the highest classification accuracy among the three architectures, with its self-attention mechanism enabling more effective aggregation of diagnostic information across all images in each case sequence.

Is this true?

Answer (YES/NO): YES